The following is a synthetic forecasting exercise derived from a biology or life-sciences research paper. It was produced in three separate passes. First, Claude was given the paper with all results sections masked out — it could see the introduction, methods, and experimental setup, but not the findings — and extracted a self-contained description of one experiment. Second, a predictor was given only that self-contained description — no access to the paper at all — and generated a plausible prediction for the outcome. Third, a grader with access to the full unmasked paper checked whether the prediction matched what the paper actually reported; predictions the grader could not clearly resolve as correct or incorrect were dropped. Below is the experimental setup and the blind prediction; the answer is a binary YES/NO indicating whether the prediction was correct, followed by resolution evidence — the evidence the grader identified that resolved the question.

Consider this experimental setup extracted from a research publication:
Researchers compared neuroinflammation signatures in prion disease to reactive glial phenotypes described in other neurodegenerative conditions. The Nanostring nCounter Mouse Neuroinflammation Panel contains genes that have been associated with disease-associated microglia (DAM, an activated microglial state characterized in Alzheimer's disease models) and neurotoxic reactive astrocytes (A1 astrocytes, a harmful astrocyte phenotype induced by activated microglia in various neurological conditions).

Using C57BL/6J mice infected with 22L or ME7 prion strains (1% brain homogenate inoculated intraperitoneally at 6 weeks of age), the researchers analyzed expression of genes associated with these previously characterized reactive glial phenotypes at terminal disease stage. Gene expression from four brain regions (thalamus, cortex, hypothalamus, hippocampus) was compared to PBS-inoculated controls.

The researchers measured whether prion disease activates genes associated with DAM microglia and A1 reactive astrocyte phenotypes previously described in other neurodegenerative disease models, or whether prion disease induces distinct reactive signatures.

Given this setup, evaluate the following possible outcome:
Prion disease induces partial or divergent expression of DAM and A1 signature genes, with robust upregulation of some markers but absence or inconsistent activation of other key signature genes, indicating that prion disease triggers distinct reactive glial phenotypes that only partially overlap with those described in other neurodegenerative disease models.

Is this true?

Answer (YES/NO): YES